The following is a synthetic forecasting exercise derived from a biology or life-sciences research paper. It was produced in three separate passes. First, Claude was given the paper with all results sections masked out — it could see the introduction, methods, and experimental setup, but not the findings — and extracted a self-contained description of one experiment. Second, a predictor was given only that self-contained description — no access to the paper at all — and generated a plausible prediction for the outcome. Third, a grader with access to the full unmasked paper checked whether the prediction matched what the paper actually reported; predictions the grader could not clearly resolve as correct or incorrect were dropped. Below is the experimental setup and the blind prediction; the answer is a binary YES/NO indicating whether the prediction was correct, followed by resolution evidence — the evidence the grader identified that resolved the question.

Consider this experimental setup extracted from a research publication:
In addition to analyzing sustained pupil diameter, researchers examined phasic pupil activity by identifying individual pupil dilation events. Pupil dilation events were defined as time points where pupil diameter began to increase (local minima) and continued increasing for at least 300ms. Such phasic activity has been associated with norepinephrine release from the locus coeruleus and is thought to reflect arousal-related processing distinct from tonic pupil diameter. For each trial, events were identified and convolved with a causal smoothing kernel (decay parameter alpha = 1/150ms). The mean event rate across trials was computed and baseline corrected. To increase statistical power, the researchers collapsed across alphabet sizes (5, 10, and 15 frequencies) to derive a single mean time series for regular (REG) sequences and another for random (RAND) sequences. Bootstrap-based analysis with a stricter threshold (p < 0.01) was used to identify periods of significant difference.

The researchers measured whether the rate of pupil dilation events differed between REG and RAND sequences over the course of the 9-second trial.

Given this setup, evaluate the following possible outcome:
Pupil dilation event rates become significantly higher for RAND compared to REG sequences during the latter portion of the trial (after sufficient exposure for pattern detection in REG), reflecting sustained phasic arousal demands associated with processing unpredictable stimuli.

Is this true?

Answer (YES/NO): NO